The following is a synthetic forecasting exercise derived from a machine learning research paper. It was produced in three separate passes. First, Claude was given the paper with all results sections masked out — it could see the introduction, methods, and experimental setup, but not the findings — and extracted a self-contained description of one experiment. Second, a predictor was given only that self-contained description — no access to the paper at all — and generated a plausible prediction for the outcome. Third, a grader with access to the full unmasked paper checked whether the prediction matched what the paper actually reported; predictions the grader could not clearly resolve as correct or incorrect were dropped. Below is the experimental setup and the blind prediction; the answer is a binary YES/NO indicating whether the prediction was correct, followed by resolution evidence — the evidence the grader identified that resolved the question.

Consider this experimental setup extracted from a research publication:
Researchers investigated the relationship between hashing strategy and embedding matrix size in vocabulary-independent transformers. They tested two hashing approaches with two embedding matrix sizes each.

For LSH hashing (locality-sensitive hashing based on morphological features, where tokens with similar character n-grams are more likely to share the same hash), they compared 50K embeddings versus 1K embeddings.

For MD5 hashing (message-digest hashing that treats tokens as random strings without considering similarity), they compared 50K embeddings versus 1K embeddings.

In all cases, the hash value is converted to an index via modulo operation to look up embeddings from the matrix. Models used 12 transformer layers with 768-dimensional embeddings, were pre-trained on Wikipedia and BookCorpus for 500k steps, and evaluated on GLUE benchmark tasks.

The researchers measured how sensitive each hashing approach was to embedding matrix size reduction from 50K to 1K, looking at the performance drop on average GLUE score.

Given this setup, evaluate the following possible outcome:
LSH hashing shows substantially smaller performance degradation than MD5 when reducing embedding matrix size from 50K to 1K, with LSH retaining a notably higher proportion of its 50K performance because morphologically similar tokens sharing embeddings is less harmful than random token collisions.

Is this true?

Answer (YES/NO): NO